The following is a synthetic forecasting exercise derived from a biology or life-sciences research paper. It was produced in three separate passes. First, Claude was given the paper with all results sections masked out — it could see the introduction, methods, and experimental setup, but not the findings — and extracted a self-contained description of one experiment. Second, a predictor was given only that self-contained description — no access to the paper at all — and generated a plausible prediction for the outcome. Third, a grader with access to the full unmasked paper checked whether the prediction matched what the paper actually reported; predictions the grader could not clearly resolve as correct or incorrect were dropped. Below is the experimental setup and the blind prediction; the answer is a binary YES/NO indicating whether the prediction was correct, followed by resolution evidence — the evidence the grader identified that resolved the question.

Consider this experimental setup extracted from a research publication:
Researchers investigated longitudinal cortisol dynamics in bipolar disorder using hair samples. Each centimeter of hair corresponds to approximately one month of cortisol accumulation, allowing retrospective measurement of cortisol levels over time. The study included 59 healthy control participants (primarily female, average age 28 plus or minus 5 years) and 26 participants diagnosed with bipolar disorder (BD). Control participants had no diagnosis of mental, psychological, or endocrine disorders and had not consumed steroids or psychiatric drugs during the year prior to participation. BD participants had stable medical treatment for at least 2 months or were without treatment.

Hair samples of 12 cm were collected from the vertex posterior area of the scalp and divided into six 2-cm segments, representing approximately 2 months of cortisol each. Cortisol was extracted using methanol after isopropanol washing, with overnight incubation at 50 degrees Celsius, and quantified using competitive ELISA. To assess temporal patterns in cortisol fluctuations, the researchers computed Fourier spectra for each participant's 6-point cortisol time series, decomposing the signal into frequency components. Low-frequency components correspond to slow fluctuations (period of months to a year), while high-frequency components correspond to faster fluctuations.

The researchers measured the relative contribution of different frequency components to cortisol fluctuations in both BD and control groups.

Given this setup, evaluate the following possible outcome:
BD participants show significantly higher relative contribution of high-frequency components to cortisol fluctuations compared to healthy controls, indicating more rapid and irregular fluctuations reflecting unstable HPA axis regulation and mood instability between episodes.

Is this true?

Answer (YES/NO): NO